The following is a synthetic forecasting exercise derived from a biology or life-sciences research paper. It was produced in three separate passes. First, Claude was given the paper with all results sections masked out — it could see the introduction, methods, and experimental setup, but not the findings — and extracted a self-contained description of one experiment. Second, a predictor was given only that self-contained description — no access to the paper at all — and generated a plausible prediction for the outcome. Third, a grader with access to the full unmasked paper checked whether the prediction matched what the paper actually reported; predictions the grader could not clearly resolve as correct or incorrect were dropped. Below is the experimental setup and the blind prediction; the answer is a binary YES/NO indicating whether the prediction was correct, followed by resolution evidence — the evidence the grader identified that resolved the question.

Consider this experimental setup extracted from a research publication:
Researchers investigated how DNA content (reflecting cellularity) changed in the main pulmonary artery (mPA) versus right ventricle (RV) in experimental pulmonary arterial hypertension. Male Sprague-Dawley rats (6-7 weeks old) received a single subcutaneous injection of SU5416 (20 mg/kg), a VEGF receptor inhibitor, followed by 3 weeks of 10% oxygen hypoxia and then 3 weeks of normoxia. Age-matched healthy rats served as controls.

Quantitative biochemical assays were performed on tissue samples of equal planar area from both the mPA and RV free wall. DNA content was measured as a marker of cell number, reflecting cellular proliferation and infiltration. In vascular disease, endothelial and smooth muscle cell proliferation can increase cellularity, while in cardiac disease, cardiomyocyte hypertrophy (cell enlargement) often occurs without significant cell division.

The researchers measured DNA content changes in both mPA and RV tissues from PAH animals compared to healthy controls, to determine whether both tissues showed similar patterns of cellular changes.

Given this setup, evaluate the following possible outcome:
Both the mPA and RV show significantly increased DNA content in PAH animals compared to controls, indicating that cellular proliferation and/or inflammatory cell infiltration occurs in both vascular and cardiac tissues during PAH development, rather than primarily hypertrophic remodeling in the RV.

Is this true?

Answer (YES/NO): NO